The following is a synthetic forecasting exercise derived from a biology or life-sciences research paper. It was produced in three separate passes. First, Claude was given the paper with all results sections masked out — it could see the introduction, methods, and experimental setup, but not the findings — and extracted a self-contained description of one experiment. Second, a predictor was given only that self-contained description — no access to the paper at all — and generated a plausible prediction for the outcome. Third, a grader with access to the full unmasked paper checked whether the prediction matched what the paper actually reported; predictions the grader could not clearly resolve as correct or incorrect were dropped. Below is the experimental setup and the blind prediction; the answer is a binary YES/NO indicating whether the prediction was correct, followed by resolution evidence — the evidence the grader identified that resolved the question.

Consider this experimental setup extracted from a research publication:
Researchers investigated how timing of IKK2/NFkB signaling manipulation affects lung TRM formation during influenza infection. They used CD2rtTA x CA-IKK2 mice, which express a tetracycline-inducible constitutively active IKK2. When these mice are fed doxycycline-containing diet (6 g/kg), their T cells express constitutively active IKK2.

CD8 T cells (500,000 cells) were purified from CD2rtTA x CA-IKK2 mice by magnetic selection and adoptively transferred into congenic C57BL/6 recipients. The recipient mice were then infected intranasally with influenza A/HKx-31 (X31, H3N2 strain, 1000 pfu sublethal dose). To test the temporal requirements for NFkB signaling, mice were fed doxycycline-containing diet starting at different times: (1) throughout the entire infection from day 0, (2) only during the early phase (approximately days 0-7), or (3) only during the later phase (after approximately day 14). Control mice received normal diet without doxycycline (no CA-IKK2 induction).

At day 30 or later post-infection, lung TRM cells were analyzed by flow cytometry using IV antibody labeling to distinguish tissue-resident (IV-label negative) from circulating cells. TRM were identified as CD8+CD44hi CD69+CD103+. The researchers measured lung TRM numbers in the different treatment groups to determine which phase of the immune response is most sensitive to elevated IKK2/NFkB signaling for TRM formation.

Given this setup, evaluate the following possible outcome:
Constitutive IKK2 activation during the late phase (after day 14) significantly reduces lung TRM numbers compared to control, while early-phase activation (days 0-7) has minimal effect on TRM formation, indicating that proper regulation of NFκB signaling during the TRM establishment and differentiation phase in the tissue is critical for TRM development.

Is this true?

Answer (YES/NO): YES